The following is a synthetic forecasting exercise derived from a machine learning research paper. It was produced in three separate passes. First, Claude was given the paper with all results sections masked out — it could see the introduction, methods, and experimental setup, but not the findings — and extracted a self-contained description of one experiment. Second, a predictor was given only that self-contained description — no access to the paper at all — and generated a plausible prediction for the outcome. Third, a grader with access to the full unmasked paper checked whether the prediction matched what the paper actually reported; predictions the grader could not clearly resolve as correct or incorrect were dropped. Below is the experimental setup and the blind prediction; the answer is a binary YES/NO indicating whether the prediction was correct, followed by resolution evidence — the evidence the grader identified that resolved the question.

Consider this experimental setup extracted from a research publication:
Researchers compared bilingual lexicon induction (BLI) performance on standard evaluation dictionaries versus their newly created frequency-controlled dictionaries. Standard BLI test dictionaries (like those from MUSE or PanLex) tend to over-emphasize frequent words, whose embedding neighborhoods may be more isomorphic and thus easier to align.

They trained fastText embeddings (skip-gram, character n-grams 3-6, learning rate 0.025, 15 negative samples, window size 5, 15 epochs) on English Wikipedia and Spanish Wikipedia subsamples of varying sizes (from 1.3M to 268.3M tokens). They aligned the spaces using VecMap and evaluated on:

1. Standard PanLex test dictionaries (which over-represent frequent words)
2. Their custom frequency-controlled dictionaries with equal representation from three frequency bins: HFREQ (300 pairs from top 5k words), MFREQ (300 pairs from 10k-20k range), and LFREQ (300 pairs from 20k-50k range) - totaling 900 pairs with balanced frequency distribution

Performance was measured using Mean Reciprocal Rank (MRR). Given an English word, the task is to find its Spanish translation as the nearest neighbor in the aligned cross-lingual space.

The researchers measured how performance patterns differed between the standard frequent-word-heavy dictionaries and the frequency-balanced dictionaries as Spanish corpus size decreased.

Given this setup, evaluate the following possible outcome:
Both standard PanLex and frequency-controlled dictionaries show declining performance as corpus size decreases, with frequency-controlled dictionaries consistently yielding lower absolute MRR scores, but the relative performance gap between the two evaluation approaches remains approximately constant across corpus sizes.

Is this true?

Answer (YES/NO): NO